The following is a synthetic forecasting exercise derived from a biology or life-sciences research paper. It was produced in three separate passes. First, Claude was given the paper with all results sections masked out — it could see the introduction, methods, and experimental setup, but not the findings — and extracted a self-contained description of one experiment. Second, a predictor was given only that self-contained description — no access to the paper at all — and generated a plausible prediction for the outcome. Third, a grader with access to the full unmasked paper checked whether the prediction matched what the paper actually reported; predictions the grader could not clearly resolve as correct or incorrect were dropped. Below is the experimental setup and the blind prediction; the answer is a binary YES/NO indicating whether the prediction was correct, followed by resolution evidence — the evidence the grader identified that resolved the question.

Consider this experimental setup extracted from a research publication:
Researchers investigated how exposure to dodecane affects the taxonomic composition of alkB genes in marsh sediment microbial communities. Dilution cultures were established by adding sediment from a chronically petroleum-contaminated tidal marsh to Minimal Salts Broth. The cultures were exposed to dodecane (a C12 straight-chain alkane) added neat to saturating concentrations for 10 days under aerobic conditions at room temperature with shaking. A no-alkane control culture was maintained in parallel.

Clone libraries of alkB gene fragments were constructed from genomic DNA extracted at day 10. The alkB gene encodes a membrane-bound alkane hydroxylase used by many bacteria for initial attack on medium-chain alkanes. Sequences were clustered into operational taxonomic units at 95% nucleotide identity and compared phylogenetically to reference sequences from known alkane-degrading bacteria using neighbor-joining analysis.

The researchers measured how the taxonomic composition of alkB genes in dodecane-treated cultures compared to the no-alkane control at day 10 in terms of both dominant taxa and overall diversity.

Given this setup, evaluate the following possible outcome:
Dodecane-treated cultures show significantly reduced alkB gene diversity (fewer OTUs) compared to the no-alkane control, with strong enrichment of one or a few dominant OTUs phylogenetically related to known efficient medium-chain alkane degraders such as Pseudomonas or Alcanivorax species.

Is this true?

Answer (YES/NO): NO